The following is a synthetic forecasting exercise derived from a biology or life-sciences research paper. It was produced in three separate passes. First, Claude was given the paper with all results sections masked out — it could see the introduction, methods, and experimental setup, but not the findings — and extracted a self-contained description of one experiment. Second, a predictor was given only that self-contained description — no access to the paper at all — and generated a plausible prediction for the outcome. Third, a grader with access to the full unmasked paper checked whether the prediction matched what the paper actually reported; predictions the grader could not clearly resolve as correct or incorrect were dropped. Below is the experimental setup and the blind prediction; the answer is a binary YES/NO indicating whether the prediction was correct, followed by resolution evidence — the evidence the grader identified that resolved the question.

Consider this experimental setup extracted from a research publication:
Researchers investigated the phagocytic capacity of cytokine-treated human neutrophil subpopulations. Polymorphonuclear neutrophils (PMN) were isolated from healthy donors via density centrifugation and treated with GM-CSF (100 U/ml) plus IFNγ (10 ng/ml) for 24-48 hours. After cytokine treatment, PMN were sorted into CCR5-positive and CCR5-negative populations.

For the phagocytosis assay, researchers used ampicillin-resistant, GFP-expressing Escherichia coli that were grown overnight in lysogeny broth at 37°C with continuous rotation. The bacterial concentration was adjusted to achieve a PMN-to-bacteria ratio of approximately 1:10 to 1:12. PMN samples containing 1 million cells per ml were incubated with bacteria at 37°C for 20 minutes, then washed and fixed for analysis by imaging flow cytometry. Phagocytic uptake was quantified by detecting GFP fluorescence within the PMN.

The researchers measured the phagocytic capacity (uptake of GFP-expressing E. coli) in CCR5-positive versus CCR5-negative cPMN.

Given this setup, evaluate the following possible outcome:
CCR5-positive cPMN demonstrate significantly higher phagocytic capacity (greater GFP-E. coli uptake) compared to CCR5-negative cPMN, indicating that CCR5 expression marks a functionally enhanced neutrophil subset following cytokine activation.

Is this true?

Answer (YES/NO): NO